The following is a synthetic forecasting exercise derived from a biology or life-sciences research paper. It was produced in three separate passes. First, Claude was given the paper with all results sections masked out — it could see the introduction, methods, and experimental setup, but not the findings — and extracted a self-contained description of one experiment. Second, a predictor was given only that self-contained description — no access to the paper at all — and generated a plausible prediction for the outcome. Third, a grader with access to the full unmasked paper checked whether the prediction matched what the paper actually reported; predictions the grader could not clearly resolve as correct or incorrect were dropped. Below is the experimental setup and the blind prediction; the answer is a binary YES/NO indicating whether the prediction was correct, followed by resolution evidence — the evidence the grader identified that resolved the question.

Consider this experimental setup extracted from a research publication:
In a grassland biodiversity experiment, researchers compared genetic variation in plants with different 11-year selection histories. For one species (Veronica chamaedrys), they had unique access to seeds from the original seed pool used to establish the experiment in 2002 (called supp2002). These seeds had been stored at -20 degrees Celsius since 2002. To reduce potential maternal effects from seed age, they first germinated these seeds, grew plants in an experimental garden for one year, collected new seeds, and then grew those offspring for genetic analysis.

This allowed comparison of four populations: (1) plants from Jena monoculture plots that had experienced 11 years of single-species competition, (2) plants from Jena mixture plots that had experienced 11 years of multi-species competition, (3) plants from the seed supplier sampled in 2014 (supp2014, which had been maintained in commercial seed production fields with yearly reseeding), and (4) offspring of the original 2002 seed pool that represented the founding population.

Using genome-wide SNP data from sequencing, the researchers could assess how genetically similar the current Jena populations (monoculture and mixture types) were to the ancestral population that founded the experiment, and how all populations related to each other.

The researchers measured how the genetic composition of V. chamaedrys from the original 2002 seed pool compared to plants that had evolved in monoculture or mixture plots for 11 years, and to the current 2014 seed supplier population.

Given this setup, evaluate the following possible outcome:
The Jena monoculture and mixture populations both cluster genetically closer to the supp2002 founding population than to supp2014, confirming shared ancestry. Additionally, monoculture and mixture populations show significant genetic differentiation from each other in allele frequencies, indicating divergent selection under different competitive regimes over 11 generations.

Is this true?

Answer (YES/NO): YES